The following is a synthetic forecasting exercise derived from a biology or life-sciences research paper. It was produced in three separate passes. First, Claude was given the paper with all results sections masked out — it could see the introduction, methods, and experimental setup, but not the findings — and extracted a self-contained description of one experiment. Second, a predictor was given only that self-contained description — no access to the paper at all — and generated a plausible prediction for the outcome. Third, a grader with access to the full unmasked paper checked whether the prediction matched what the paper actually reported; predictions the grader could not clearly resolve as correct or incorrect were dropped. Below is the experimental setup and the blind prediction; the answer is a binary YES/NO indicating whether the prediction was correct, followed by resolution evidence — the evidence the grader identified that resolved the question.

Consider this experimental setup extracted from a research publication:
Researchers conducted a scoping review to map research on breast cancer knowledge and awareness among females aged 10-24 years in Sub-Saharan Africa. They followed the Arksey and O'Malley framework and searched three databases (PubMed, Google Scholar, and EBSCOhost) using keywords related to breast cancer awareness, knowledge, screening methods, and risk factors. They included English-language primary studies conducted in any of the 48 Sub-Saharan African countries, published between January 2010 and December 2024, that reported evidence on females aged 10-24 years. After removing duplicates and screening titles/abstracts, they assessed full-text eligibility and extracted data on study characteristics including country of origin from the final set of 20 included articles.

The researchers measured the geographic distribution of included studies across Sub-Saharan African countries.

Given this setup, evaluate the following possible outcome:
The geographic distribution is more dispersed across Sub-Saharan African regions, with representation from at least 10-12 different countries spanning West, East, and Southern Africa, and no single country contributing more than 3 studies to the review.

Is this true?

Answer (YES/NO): NO